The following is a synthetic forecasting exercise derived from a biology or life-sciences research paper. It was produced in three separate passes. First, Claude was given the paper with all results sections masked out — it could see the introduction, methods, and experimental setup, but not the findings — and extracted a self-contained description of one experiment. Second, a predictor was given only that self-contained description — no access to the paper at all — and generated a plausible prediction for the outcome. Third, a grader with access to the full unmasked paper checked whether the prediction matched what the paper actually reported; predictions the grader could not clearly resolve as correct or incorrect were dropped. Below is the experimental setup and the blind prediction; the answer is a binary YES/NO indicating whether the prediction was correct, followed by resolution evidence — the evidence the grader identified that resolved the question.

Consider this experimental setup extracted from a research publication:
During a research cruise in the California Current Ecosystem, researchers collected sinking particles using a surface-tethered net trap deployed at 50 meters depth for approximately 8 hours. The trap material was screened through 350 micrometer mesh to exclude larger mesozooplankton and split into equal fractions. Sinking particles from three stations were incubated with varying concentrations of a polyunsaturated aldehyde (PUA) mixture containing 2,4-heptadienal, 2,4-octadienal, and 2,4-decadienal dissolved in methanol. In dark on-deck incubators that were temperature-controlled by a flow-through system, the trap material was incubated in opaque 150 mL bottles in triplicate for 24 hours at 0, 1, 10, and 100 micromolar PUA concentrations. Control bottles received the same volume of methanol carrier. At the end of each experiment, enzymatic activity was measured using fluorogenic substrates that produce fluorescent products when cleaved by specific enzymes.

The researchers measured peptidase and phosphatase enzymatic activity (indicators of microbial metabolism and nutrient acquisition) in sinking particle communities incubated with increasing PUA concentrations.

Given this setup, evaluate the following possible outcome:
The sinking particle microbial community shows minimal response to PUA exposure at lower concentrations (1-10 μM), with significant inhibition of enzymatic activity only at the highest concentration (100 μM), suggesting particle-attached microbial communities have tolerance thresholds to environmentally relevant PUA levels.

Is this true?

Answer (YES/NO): NO